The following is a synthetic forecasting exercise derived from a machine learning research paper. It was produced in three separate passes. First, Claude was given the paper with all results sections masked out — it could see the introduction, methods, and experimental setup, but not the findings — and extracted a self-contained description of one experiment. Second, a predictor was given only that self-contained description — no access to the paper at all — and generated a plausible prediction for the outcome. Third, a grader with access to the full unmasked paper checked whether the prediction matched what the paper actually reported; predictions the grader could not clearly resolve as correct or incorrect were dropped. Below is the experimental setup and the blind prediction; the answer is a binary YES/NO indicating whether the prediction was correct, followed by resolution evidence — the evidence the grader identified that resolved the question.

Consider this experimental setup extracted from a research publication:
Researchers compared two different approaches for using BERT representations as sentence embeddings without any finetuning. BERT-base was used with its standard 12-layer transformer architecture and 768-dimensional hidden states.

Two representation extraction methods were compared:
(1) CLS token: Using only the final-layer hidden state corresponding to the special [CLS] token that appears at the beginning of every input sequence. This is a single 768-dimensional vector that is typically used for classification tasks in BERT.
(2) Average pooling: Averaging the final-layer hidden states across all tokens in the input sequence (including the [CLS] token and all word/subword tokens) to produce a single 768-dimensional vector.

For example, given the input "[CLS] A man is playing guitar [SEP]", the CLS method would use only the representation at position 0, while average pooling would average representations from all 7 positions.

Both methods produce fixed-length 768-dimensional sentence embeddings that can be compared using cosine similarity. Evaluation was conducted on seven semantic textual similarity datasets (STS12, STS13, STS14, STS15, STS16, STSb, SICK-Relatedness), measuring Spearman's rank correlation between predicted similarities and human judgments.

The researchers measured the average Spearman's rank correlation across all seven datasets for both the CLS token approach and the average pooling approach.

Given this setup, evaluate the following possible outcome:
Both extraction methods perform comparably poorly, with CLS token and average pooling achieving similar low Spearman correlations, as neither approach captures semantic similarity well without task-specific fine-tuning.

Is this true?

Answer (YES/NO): NO